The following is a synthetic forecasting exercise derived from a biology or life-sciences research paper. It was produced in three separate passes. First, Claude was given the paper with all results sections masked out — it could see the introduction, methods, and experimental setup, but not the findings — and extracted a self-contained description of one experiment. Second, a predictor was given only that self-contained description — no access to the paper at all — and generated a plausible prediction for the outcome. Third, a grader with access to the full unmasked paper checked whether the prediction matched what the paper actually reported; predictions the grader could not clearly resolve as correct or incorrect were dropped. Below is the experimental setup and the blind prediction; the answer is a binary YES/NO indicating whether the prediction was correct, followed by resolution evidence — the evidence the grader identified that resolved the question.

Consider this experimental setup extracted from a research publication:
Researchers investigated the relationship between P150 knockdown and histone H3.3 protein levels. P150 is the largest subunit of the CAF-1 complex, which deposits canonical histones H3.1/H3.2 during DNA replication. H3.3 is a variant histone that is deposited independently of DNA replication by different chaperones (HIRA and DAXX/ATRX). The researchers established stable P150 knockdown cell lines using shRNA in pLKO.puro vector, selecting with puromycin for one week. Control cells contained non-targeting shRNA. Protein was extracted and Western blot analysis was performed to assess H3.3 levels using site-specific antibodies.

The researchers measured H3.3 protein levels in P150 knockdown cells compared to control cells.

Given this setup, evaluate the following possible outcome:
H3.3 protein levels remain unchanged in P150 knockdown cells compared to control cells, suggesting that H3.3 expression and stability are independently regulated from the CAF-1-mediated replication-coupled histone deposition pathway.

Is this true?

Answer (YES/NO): NO